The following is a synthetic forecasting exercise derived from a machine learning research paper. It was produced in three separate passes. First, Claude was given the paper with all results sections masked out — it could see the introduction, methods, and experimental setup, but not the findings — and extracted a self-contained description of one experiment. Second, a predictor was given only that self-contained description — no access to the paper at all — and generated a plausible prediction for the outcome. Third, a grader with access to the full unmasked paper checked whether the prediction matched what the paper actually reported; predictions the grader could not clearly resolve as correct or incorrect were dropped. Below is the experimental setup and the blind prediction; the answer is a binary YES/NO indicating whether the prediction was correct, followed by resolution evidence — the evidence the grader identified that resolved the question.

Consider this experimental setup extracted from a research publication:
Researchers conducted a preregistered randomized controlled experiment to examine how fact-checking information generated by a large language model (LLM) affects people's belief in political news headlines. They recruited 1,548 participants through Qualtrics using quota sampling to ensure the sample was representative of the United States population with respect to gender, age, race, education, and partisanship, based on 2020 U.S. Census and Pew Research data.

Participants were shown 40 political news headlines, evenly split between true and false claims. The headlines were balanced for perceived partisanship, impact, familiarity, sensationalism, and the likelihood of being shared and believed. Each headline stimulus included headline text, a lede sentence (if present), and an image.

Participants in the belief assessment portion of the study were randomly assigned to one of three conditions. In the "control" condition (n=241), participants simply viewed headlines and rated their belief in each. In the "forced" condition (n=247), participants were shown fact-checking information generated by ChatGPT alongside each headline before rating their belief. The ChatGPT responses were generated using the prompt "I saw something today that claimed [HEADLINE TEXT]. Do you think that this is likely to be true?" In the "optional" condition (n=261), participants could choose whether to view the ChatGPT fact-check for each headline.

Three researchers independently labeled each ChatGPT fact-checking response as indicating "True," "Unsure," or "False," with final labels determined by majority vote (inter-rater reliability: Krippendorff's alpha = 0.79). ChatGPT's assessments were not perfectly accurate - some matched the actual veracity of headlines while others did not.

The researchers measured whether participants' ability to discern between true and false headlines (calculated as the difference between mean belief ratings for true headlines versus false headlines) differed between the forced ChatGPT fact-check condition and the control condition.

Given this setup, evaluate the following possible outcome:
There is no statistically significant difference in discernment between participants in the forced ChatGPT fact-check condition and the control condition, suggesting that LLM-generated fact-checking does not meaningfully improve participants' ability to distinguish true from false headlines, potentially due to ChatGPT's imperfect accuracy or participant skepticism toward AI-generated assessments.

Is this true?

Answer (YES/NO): YES